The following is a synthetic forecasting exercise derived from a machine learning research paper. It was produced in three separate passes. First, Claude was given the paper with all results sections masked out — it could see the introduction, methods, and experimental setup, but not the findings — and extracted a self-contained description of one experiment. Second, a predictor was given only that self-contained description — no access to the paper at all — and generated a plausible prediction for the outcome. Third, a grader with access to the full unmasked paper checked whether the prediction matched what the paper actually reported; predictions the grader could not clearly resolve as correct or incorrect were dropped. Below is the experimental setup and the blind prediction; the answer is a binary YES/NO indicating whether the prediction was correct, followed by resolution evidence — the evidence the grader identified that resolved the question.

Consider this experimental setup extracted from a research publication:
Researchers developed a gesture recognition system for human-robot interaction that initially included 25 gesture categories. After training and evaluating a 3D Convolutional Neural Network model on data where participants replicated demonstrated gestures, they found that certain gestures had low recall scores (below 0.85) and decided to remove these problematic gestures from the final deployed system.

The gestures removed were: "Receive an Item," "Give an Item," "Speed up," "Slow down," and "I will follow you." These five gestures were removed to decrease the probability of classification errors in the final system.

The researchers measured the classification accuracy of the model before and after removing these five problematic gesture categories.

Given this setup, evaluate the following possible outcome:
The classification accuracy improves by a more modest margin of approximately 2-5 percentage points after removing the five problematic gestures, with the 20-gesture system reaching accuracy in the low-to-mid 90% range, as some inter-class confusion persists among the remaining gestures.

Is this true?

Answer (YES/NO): NO